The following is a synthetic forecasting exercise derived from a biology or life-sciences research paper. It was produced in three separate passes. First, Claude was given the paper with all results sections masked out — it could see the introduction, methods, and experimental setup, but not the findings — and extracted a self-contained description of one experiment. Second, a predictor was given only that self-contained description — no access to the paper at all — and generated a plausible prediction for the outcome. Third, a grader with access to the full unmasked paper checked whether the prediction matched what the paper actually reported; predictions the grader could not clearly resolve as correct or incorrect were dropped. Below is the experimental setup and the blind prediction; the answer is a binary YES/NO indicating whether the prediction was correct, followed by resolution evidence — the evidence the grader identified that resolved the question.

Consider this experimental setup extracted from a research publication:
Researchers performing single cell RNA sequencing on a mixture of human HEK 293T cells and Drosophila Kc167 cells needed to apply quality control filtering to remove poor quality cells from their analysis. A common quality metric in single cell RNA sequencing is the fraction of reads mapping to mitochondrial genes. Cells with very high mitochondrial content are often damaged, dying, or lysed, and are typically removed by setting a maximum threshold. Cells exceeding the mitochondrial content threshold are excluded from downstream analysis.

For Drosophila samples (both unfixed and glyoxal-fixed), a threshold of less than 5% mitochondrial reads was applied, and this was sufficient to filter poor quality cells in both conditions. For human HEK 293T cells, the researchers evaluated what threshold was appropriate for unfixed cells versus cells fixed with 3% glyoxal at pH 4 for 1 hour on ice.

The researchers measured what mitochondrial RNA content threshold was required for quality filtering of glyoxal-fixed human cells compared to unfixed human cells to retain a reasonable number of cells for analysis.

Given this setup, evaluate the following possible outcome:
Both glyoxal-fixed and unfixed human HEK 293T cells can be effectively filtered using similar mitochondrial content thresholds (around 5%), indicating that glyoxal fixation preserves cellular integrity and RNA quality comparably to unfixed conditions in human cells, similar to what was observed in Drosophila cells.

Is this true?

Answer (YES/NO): NO